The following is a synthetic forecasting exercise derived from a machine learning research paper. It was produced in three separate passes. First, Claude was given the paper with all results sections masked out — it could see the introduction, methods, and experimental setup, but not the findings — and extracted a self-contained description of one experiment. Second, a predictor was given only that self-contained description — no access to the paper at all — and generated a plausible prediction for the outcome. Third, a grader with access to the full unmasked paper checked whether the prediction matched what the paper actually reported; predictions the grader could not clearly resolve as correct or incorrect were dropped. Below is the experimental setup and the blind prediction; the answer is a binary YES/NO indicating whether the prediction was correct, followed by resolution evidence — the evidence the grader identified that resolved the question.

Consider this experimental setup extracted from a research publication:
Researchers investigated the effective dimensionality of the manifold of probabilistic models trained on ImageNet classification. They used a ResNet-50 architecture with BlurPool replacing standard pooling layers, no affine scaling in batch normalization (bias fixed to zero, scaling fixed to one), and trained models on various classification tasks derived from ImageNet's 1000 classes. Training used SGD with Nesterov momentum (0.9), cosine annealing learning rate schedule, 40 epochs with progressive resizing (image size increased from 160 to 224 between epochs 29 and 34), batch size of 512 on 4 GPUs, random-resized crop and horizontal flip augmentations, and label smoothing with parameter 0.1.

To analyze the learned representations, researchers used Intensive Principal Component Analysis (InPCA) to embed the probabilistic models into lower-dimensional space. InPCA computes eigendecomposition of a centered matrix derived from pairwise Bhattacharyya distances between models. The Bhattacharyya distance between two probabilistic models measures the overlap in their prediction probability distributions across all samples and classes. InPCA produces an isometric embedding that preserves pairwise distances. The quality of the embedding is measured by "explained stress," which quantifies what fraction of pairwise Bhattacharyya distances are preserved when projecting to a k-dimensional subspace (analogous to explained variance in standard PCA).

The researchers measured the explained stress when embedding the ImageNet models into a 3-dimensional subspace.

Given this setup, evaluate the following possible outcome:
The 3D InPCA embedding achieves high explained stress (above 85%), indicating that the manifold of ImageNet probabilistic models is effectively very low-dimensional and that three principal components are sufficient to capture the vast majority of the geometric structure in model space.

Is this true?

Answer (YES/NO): NO